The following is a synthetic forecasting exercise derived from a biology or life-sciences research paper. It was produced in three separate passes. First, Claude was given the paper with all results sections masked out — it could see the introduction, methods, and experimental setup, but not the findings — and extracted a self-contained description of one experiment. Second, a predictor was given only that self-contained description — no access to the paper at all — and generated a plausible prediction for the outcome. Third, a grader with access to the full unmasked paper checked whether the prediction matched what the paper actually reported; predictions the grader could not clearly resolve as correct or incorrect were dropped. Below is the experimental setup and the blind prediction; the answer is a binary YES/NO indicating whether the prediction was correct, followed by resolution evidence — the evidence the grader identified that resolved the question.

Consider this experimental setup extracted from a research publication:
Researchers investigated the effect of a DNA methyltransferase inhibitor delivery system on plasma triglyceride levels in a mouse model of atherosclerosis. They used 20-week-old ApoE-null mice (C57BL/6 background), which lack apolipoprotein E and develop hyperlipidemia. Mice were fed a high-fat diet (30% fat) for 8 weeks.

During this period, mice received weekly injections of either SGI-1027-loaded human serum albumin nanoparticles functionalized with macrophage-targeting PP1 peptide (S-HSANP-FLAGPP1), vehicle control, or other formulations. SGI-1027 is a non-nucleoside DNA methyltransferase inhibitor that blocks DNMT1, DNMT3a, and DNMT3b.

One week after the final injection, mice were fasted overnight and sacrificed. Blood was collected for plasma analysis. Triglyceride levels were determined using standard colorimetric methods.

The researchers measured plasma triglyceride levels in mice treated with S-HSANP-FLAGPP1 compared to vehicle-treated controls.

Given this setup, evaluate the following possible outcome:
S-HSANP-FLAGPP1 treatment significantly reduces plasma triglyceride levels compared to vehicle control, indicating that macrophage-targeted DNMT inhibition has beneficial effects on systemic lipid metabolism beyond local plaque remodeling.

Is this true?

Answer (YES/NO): NO